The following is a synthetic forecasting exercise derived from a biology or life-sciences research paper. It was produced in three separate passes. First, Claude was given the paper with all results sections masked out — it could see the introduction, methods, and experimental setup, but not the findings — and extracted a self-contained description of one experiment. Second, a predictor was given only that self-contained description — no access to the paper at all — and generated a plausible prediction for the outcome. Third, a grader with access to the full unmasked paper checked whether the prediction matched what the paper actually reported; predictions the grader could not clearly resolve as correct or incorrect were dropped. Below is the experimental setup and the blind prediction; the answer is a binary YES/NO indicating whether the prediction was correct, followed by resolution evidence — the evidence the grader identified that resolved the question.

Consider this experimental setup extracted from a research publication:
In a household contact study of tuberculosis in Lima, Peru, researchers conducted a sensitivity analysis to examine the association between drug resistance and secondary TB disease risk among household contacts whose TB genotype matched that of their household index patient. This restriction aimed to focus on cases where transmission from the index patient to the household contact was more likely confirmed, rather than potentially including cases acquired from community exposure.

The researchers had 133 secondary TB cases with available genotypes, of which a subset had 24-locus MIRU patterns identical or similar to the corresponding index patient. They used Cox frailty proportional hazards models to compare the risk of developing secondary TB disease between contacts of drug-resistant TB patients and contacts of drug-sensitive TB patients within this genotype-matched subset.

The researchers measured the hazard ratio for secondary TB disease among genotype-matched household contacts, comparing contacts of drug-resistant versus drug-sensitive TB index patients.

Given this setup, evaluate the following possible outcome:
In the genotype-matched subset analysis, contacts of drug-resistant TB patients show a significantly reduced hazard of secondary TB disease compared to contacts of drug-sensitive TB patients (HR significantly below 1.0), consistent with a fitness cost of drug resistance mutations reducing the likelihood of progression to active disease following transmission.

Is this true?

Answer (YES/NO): NO